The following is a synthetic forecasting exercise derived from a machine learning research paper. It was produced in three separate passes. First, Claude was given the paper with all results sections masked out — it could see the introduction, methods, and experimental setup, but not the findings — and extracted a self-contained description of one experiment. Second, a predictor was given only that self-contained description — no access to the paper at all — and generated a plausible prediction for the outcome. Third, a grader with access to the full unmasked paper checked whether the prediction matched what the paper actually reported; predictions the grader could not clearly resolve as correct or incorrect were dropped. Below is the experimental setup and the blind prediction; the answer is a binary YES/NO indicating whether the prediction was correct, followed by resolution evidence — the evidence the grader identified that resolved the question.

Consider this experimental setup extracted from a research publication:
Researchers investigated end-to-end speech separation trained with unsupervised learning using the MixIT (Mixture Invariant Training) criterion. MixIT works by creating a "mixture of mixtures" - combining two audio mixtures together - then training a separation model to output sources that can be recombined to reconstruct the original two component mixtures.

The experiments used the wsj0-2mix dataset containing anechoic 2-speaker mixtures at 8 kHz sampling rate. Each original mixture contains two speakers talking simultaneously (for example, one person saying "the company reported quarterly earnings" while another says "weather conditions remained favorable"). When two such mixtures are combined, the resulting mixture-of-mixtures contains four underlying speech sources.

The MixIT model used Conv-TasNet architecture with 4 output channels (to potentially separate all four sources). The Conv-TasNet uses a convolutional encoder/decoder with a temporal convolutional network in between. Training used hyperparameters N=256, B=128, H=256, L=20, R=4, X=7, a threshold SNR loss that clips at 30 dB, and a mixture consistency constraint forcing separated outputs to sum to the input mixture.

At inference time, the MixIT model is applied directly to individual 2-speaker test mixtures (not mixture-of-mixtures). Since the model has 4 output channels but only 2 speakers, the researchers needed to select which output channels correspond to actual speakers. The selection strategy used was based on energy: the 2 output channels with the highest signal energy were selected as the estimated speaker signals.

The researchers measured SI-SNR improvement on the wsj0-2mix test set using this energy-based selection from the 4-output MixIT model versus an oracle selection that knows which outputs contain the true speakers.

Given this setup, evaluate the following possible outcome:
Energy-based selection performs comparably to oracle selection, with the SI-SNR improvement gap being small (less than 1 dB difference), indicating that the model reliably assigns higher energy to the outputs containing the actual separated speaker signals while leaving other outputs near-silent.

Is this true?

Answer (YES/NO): NO